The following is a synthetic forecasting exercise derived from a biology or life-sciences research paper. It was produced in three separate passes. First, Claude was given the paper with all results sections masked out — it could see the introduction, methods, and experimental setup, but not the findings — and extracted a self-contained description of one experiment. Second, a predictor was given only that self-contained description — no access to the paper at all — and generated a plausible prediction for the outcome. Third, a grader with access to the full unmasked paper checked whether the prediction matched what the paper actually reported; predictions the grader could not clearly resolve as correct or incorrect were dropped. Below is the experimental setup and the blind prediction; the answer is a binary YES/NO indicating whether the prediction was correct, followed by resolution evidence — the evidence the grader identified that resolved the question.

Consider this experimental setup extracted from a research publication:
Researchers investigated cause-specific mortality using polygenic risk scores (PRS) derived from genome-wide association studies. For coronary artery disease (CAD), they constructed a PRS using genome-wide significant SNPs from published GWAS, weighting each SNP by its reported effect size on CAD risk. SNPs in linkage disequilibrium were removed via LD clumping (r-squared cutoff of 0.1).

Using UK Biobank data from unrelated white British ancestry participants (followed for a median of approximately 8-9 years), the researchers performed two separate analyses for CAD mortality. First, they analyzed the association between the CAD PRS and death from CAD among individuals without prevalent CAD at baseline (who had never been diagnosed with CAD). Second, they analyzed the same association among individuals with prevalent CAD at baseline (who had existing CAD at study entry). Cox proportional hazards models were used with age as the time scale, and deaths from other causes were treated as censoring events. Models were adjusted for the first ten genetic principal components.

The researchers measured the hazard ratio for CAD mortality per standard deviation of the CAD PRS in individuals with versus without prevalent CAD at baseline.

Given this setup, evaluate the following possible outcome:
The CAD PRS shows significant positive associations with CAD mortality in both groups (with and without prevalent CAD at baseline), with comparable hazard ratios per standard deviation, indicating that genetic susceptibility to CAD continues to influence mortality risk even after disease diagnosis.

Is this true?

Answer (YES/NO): NO